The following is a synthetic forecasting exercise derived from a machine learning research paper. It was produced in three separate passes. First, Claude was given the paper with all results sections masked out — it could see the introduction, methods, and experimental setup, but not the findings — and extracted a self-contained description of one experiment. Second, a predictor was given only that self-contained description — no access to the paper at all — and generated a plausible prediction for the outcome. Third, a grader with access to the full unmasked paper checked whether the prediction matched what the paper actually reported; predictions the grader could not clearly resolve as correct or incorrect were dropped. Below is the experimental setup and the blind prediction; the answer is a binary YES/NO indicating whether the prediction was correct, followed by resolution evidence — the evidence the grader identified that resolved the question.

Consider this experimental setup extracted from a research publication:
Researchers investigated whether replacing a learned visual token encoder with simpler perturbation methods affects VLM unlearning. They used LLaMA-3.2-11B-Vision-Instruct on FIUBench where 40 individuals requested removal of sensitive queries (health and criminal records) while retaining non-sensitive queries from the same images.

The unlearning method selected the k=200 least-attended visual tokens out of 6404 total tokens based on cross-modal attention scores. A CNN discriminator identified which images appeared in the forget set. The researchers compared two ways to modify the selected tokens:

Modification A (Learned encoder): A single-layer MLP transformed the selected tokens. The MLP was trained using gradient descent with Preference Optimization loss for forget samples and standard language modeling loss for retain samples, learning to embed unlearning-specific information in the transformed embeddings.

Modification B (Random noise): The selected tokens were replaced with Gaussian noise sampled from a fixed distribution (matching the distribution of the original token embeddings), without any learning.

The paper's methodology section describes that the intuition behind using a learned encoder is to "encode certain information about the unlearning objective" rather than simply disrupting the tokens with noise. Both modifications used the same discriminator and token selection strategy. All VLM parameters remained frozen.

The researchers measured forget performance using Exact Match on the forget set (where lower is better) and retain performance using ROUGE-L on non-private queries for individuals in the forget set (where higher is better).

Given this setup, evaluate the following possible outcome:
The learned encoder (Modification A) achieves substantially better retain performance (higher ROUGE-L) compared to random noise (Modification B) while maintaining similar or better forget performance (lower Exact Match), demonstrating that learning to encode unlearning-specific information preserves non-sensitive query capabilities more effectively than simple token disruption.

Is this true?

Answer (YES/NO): YES